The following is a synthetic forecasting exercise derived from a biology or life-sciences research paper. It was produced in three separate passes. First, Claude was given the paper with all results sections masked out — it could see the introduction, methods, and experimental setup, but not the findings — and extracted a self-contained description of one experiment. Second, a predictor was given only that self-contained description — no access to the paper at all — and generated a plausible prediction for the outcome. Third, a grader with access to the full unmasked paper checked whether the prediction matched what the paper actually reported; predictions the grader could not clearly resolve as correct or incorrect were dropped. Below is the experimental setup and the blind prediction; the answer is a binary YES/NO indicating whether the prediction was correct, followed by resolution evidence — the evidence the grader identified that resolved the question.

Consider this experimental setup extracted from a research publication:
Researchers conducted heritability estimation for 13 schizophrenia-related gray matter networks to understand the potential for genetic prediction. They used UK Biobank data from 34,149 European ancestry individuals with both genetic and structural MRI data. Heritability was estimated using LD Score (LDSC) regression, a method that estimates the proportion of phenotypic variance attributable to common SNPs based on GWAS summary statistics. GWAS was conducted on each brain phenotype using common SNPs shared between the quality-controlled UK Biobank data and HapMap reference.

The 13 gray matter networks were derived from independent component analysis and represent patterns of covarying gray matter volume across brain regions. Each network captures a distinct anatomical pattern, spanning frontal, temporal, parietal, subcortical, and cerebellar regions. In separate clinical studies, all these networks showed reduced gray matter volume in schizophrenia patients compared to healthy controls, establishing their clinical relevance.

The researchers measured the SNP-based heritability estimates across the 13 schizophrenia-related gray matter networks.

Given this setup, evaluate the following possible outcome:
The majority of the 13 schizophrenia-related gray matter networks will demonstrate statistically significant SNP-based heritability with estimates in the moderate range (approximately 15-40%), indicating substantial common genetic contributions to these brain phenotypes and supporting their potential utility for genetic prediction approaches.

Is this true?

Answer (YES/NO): YES